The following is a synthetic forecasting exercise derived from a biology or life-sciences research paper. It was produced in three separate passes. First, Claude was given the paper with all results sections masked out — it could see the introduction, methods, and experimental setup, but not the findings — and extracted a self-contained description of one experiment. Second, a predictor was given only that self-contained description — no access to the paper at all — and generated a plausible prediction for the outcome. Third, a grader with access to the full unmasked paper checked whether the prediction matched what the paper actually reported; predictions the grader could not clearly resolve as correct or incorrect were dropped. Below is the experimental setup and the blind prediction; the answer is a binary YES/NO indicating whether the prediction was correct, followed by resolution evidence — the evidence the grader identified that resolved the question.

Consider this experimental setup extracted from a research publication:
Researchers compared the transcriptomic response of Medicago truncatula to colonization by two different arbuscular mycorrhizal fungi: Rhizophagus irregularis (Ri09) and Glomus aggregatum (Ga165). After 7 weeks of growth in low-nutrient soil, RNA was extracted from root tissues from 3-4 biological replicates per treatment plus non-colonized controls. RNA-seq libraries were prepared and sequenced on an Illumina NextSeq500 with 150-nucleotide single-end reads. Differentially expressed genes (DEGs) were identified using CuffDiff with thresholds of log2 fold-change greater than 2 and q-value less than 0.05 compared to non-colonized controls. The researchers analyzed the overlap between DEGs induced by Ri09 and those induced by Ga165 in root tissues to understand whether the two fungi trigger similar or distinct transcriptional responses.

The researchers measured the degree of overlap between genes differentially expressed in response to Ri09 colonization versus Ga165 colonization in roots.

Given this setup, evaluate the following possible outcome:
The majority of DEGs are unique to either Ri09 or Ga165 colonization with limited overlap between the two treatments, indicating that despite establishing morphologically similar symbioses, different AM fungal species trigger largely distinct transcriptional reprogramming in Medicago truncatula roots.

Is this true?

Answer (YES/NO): NO